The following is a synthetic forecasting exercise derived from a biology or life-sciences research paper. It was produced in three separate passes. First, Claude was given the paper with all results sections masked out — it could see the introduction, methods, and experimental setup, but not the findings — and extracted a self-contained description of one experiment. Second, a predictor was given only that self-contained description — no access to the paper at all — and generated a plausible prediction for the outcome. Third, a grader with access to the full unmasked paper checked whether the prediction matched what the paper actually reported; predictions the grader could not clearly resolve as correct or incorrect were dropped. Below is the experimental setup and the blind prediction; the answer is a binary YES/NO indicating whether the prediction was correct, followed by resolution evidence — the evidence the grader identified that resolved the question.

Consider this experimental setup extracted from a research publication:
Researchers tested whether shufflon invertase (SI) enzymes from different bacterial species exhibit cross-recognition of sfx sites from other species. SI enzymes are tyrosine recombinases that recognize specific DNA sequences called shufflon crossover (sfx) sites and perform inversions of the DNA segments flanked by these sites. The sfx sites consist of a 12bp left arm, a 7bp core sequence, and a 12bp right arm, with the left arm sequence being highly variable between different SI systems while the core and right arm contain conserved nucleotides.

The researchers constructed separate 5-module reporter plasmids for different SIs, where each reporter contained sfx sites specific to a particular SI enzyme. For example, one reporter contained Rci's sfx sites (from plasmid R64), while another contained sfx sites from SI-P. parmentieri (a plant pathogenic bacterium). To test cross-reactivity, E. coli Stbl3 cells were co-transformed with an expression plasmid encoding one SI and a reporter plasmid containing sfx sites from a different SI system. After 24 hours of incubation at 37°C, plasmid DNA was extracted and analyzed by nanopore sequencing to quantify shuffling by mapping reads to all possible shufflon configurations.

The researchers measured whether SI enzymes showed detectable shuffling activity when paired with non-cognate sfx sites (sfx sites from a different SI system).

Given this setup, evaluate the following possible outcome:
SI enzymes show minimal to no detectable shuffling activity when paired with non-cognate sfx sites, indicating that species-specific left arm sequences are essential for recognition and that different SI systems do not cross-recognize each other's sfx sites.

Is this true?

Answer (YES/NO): NO